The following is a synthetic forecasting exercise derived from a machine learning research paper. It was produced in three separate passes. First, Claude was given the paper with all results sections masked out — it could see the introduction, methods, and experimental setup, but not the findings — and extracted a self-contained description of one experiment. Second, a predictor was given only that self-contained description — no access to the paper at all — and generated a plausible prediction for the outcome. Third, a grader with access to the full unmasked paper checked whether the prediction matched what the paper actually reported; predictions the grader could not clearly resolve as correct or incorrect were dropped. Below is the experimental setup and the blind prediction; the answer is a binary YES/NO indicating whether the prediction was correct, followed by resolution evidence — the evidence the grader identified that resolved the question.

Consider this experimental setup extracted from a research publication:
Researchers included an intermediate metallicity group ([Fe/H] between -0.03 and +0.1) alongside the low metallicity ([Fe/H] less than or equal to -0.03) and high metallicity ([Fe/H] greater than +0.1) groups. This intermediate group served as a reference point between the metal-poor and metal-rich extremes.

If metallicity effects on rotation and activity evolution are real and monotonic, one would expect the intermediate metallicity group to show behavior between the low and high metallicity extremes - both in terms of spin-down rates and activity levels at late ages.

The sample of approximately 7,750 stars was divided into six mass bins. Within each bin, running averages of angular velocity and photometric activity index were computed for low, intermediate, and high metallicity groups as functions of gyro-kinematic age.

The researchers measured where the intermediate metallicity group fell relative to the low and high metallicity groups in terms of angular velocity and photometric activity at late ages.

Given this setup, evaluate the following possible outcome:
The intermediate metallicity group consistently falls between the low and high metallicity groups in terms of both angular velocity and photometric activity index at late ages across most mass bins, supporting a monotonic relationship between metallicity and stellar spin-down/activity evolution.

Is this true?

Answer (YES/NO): NO